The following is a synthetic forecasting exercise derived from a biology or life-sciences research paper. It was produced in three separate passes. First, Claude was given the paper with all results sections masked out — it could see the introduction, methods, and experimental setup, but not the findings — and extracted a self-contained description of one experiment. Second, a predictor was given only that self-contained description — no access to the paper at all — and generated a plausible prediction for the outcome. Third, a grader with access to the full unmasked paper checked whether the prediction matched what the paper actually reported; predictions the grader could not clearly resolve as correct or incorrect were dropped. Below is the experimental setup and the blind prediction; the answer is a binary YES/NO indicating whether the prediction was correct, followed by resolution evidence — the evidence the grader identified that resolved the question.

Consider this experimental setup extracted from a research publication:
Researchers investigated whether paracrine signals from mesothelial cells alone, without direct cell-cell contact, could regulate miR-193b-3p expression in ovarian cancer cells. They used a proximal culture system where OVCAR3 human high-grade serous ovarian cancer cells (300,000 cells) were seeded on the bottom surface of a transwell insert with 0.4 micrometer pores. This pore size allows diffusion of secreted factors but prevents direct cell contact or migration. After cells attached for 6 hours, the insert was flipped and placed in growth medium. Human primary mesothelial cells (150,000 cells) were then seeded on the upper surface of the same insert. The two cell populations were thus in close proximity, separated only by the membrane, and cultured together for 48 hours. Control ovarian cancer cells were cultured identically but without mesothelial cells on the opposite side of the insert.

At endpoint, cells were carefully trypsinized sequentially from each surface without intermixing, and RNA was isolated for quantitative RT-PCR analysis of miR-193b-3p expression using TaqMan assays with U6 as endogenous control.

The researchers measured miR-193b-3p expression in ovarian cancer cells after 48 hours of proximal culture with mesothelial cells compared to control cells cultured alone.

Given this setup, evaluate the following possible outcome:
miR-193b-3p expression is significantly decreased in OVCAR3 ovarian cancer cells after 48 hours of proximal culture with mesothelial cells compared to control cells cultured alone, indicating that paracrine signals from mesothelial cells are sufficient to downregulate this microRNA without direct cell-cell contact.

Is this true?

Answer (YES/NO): YES